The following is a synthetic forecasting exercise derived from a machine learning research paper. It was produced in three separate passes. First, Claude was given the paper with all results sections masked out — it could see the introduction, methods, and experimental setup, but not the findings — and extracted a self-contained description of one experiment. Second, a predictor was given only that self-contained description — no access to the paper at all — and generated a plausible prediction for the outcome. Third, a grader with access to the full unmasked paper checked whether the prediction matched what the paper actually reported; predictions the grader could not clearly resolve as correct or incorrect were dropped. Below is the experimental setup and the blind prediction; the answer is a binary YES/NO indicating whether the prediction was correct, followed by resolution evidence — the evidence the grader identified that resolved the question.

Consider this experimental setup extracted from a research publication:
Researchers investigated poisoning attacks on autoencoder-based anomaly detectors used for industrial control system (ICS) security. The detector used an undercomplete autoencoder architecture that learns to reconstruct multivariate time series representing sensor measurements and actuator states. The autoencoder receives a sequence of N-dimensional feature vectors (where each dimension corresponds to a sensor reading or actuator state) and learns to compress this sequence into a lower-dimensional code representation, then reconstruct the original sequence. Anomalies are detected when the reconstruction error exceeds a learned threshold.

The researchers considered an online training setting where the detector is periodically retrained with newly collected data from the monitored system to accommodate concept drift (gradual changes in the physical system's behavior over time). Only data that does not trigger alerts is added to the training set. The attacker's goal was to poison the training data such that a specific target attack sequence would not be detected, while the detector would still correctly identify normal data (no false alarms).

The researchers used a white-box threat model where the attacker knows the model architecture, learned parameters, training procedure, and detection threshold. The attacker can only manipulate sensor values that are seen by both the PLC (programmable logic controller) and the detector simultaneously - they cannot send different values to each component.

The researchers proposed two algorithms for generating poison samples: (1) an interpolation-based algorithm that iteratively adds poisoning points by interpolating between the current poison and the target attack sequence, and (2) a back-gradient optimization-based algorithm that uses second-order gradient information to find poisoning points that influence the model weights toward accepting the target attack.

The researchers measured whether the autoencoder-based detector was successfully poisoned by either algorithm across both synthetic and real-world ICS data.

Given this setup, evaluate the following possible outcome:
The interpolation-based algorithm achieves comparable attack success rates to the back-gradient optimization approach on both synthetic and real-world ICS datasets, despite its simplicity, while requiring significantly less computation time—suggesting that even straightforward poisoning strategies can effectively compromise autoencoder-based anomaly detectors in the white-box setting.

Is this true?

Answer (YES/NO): NO